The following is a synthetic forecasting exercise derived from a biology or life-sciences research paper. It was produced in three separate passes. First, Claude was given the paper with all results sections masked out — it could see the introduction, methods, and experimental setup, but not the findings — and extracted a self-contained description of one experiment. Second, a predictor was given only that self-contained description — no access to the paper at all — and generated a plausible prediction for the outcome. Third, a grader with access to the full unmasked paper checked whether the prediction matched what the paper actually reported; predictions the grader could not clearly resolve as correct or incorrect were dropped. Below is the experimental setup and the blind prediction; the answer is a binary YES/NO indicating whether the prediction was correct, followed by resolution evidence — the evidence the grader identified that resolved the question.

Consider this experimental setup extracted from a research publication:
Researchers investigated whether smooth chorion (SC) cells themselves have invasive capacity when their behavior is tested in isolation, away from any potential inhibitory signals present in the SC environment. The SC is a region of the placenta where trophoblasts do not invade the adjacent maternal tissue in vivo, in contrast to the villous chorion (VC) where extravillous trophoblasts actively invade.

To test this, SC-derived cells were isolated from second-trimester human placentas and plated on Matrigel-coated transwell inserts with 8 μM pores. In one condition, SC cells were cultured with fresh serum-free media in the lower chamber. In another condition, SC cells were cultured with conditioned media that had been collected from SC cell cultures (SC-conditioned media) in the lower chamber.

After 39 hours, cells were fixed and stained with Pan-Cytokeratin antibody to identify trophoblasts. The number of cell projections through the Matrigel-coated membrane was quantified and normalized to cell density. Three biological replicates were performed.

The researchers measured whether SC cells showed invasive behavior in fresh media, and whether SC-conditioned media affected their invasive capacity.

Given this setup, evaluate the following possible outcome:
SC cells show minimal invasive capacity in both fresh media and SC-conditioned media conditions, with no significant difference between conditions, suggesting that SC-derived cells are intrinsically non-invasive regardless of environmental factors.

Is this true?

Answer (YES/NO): NO